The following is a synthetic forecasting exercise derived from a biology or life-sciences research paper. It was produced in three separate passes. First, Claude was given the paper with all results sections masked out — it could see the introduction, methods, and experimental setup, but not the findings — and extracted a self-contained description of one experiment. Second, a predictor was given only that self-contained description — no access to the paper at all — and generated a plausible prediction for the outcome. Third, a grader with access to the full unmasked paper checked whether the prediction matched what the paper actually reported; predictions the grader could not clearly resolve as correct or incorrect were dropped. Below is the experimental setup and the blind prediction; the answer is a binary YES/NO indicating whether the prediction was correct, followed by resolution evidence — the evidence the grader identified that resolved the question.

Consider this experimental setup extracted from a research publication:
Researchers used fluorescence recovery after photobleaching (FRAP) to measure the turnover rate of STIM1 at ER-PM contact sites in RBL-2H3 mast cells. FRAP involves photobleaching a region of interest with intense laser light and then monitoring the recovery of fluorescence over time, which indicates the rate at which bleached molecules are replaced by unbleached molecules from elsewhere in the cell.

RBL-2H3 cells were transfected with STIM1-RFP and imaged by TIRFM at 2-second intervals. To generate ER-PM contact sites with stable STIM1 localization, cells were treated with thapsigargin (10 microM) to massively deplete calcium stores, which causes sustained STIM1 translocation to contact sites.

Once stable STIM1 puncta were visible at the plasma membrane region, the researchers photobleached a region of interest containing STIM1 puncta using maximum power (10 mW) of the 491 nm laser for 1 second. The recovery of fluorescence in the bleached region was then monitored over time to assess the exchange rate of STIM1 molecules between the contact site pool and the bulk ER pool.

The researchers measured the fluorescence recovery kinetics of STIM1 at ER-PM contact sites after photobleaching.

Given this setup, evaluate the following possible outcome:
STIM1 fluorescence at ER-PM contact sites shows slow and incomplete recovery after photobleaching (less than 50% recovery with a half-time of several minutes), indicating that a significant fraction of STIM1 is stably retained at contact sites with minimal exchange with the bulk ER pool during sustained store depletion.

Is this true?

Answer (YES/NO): NO